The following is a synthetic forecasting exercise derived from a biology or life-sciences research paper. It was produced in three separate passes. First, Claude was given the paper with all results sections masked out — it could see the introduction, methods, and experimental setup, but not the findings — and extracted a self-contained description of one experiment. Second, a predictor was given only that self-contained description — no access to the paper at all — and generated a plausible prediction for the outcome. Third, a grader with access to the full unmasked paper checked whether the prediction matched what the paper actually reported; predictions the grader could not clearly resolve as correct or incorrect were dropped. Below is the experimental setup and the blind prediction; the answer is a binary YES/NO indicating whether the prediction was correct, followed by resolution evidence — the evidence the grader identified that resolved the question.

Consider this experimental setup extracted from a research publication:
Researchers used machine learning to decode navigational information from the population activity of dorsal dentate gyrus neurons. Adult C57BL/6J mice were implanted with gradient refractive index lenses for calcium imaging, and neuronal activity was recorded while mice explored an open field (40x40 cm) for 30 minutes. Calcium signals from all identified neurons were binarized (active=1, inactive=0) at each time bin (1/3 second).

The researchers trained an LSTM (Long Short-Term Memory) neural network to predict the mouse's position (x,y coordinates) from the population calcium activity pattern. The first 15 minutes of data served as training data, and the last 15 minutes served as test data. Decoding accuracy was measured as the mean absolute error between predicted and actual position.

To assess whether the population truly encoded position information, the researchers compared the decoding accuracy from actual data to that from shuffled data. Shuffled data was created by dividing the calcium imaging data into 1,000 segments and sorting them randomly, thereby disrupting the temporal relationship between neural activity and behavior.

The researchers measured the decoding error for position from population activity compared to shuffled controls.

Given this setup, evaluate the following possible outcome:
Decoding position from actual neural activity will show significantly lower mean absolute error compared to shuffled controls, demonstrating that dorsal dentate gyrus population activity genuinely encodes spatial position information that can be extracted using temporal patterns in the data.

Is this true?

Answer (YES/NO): YES